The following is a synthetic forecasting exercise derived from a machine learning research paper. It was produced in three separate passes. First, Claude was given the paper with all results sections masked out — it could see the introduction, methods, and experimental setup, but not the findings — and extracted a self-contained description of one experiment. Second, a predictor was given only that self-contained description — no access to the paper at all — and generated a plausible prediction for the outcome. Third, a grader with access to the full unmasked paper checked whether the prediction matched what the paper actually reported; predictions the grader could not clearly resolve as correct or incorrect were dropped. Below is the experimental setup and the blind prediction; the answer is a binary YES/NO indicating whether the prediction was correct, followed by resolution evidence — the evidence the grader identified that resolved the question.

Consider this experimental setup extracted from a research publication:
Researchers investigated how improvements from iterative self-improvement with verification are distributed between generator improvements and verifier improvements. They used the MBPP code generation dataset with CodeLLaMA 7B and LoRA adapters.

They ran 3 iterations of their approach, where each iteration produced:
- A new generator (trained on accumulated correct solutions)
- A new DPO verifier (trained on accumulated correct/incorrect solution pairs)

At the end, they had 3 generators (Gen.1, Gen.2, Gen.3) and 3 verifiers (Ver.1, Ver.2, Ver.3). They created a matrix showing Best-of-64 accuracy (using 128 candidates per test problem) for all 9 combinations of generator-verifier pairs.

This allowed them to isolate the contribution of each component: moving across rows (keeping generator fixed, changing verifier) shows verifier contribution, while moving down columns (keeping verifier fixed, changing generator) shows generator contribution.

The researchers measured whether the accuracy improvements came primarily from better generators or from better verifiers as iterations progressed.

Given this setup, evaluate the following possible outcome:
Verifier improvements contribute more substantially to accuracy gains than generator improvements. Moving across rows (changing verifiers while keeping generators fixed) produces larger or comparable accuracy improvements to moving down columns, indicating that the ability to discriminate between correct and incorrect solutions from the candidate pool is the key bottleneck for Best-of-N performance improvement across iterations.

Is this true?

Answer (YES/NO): YES